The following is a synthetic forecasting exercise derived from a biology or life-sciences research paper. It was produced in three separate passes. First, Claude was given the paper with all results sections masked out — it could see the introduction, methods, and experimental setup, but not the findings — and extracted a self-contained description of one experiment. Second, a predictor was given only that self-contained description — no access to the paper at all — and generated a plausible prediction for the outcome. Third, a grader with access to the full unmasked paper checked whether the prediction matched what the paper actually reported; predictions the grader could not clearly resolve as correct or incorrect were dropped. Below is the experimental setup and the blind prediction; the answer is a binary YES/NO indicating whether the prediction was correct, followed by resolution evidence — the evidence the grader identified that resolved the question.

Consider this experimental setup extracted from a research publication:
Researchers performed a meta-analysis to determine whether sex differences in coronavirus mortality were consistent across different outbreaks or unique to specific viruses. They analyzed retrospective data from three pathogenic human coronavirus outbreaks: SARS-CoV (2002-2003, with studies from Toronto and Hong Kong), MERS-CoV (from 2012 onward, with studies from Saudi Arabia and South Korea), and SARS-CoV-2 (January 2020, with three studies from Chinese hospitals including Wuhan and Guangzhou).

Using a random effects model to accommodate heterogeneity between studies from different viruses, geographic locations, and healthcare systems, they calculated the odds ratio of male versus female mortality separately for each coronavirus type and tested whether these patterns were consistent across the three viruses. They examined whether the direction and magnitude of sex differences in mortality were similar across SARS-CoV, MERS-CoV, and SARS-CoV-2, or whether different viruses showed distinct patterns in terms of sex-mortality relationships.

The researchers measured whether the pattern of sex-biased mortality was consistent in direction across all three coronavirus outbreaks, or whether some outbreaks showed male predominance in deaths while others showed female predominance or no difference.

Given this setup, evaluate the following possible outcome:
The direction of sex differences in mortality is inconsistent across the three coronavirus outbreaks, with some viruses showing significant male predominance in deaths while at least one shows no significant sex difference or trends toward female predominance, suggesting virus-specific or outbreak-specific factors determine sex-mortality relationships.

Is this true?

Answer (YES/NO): NO